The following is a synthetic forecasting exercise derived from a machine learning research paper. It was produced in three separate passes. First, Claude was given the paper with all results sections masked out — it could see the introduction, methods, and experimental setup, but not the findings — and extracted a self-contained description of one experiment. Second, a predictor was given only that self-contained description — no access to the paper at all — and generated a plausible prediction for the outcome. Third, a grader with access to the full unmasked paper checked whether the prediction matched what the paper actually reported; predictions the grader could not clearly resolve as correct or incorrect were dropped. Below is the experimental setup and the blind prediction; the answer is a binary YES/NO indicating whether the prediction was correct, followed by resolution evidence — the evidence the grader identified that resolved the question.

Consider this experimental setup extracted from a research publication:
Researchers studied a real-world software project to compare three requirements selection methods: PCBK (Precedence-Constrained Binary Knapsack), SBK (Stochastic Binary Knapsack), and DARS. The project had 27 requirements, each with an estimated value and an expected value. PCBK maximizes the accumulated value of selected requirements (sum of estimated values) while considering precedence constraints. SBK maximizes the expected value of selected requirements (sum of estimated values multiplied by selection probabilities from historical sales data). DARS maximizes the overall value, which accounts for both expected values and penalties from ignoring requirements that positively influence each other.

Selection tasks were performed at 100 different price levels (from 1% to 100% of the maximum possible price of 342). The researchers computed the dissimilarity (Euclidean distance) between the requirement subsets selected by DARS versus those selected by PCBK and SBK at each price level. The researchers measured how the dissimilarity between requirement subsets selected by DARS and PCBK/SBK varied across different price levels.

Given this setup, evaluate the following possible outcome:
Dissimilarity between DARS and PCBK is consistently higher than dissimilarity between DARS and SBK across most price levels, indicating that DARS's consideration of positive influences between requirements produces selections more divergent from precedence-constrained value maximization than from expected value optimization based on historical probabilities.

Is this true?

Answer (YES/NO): YES